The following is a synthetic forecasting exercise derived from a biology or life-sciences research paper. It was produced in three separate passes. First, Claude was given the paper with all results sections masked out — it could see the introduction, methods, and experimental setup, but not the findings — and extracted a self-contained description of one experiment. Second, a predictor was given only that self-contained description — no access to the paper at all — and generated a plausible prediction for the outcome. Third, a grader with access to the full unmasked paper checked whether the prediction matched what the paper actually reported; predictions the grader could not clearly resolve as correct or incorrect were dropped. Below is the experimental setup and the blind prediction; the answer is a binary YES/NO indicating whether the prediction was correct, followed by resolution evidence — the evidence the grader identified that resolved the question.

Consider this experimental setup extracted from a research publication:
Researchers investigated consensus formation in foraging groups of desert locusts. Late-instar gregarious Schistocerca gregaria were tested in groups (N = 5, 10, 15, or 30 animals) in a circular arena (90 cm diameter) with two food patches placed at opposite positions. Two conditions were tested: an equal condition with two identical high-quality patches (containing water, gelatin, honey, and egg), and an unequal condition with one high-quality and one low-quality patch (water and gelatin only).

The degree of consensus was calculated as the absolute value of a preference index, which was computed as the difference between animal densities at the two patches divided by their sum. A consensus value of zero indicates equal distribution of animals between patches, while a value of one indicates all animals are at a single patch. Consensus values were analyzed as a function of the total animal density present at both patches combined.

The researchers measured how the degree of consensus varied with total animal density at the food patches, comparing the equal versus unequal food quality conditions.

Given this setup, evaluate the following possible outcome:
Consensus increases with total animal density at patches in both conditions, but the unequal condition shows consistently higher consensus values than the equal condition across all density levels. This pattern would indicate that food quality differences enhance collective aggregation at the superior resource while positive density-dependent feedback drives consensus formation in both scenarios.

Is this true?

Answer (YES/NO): NO